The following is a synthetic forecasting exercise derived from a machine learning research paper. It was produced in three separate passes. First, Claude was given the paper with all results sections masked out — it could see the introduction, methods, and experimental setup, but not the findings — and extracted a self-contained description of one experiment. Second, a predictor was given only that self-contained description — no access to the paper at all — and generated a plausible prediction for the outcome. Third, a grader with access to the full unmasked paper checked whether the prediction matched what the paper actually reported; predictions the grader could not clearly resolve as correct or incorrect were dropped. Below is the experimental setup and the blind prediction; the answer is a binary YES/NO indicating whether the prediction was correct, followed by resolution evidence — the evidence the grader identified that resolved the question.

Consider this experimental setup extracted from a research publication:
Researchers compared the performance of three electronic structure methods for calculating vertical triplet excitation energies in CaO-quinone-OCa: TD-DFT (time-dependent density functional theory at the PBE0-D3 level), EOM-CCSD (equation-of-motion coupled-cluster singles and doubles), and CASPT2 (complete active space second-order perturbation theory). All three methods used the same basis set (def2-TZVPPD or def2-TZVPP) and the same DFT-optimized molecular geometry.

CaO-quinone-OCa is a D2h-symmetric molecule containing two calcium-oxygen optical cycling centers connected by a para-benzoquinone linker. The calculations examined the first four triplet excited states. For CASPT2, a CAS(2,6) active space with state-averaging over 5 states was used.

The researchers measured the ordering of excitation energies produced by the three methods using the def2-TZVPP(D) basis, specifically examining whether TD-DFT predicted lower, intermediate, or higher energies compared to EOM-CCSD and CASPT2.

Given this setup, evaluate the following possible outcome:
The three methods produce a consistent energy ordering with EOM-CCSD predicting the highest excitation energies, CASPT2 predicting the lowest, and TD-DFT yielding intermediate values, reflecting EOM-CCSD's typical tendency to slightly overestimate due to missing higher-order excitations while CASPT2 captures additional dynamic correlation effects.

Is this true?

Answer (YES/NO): NO